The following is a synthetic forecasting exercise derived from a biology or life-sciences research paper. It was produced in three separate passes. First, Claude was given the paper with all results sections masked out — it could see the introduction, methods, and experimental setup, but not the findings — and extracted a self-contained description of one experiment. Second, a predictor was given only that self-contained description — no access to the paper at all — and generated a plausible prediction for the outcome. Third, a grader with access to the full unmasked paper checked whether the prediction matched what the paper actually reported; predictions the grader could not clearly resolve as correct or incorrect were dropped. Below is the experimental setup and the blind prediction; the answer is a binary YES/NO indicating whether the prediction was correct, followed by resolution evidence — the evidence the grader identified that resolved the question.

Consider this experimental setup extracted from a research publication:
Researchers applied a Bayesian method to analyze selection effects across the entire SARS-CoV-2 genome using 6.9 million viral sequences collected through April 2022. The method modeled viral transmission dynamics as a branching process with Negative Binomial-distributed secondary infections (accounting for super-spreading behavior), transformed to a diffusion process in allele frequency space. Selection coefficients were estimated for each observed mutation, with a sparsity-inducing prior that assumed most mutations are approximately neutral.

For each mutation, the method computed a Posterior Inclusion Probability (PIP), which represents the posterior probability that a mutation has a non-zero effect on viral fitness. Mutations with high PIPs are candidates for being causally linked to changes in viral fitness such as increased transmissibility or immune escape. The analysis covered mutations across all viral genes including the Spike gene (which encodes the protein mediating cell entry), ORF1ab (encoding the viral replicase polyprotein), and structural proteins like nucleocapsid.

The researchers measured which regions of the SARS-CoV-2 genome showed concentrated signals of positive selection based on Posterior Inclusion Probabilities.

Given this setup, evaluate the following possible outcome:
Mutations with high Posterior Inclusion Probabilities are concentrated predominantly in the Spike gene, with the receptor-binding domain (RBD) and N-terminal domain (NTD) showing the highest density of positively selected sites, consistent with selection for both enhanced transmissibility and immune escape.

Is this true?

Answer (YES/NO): YES